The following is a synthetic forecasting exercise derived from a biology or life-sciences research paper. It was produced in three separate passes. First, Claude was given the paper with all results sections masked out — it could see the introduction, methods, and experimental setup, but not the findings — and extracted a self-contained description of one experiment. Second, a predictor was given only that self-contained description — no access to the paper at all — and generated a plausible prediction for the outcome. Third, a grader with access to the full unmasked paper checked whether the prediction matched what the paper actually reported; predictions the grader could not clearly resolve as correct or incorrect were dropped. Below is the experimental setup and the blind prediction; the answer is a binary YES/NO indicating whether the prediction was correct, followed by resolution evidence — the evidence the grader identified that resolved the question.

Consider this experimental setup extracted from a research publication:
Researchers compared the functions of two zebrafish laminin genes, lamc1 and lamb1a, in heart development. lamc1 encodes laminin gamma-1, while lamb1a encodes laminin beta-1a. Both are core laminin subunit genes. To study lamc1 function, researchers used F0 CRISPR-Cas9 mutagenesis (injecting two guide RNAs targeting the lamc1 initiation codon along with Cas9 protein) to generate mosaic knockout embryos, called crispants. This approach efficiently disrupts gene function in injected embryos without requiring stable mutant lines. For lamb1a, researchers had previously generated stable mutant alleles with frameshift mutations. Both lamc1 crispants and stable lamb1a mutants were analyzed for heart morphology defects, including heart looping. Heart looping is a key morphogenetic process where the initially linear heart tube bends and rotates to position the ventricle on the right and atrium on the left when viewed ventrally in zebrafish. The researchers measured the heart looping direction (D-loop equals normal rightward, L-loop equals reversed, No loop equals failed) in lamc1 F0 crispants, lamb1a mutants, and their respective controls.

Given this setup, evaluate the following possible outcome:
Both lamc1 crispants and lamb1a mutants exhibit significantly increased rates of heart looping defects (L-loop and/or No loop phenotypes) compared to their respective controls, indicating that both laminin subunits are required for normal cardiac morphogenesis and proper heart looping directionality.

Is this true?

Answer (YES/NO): YES